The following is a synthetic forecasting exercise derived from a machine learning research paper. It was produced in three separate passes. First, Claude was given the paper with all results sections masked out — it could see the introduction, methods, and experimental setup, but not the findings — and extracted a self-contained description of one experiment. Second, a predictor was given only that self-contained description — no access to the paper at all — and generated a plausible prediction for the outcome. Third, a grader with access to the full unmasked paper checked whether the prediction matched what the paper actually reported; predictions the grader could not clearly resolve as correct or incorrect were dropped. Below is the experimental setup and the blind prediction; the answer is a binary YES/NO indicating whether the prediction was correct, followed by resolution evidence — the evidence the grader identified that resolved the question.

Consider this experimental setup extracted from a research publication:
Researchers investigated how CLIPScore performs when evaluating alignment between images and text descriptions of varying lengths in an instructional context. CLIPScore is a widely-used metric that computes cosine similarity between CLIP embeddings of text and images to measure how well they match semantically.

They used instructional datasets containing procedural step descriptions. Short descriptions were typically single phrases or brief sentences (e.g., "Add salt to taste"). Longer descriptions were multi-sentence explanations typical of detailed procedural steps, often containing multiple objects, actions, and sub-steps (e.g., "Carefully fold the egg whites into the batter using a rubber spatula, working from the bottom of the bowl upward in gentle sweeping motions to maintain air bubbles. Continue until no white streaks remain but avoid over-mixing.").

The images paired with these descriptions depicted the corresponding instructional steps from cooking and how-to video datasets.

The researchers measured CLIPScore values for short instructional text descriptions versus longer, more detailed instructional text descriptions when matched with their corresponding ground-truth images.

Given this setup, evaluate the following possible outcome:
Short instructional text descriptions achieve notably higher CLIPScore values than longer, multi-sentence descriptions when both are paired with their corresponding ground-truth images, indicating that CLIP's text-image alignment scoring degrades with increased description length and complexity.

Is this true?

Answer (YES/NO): YES